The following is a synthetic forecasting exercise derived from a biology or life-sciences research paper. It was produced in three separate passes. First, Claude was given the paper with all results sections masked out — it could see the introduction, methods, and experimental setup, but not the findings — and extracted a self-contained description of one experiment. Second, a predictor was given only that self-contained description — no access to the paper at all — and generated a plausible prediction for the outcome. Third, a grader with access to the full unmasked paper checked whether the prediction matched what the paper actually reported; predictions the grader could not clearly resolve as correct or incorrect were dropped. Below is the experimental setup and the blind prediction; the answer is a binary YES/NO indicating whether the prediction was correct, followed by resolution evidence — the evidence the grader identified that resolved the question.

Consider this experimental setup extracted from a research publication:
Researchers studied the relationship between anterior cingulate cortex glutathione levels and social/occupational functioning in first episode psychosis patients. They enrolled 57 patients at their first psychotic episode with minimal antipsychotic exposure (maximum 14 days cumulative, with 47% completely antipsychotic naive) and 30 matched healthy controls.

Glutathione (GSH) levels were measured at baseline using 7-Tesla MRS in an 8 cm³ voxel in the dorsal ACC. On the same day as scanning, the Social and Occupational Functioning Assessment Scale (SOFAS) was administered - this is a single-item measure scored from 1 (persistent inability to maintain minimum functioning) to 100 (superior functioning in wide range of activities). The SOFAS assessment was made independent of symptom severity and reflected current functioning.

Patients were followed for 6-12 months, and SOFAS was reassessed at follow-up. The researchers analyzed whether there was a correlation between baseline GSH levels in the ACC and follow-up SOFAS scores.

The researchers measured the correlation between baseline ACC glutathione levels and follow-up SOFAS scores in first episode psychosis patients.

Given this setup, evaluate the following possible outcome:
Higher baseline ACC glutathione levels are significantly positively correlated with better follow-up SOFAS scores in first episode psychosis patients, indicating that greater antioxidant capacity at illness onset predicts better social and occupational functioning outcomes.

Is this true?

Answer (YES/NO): YES